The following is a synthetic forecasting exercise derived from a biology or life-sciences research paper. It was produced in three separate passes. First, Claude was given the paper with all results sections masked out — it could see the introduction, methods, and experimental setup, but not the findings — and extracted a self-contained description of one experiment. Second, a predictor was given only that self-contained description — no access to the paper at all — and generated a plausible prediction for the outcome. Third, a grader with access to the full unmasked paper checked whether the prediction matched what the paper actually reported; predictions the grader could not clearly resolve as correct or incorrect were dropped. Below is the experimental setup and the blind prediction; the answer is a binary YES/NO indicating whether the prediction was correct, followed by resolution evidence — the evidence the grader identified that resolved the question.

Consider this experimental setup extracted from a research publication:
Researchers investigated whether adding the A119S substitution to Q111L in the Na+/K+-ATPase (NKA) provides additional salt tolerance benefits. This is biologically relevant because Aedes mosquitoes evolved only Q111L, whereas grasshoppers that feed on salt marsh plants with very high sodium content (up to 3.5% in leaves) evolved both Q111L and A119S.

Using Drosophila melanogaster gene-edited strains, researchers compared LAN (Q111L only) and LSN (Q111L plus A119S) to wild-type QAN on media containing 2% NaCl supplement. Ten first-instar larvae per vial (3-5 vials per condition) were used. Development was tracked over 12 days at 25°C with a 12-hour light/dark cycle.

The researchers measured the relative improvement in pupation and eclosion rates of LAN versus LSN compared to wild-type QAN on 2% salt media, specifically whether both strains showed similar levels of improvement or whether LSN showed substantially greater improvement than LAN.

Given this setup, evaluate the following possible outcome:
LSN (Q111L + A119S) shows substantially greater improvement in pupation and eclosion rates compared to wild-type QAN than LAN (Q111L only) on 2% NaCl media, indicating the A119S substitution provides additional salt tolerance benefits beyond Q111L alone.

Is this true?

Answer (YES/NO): NO